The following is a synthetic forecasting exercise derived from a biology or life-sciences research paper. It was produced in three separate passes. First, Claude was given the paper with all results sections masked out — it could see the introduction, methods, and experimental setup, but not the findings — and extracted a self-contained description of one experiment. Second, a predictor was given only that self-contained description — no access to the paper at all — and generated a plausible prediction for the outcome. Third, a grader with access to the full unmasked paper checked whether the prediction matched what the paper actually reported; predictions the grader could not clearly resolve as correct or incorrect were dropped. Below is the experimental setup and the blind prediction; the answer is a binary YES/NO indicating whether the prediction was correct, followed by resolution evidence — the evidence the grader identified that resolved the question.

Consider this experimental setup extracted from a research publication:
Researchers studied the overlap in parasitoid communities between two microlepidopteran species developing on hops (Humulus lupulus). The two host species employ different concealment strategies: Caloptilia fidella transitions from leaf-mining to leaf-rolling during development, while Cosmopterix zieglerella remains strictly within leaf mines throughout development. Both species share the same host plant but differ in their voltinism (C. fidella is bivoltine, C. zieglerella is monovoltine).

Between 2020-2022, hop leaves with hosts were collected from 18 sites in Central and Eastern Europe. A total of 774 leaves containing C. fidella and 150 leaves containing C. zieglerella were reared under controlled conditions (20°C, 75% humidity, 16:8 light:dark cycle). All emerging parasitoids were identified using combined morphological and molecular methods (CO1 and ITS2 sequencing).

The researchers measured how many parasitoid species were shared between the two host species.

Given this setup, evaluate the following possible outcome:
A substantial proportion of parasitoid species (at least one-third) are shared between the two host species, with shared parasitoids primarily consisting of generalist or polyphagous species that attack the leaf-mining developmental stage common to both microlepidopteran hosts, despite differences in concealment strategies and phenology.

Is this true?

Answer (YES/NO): NO